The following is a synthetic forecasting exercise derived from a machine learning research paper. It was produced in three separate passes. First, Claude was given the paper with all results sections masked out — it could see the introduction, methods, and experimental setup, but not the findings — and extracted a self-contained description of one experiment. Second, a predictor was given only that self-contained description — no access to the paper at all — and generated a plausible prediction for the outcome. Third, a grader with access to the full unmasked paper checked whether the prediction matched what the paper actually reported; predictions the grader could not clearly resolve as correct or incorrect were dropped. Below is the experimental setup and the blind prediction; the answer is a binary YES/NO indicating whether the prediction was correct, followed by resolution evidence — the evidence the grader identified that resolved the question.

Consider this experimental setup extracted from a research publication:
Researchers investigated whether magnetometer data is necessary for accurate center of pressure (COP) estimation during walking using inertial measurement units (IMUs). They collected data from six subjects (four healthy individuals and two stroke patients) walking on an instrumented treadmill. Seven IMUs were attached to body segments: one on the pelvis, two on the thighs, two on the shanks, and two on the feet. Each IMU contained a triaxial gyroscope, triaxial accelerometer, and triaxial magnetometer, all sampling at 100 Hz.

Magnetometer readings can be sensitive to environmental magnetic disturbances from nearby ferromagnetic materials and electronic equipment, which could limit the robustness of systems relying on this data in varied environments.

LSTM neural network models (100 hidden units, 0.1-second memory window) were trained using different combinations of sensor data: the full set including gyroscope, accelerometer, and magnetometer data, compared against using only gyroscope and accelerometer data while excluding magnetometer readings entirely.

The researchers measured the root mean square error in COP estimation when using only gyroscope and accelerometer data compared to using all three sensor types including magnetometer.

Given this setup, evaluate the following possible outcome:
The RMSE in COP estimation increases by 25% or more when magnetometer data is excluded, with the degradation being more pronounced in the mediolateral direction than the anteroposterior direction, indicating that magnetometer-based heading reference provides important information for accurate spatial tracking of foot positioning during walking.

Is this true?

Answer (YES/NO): NO